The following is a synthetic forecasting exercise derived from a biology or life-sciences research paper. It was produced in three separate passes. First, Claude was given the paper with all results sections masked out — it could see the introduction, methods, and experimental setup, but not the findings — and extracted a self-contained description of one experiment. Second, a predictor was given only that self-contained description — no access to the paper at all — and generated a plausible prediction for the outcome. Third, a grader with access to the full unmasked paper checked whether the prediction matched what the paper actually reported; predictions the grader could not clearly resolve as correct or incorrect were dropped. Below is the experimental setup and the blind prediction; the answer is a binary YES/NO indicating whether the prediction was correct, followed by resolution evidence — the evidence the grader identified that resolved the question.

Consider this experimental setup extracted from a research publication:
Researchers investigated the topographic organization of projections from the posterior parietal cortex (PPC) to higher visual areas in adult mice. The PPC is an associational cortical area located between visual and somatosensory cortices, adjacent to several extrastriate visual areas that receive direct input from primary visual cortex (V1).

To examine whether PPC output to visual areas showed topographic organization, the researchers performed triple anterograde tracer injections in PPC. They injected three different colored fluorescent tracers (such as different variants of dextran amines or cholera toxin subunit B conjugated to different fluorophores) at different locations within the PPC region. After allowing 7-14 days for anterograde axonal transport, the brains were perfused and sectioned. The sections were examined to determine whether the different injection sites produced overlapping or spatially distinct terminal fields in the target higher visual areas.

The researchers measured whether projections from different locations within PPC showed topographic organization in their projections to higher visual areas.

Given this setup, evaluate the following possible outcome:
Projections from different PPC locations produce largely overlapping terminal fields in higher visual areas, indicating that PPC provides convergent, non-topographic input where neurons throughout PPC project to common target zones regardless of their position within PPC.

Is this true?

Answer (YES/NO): NO